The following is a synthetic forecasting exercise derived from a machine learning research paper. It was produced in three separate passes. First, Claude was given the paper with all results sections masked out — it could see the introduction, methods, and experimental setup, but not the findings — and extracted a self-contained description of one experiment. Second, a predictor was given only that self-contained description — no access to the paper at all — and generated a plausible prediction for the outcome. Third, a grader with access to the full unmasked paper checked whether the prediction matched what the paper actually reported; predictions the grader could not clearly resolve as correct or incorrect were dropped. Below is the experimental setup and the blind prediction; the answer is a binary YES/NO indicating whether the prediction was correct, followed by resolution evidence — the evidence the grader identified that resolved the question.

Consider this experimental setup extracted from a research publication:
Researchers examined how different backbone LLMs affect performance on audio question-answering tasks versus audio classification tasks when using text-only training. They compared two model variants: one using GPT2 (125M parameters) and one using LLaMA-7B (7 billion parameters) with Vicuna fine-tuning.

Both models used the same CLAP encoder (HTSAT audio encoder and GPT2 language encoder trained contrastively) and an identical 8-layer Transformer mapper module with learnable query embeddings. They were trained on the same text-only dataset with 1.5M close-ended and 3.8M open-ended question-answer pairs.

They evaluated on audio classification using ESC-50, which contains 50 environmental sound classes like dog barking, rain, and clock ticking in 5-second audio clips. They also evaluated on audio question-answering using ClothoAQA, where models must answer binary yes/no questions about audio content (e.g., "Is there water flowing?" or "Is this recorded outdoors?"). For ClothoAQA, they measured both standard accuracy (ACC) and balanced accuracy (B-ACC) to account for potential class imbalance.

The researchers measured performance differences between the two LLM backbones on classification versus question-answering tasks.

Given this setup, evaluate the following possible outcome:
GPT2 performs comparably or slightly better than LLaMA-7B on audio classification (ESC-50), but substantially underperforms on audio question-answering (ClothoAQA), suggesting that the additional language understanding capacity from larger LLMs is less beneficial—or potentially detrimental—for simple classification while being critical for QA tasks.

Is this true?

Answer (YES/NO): NO